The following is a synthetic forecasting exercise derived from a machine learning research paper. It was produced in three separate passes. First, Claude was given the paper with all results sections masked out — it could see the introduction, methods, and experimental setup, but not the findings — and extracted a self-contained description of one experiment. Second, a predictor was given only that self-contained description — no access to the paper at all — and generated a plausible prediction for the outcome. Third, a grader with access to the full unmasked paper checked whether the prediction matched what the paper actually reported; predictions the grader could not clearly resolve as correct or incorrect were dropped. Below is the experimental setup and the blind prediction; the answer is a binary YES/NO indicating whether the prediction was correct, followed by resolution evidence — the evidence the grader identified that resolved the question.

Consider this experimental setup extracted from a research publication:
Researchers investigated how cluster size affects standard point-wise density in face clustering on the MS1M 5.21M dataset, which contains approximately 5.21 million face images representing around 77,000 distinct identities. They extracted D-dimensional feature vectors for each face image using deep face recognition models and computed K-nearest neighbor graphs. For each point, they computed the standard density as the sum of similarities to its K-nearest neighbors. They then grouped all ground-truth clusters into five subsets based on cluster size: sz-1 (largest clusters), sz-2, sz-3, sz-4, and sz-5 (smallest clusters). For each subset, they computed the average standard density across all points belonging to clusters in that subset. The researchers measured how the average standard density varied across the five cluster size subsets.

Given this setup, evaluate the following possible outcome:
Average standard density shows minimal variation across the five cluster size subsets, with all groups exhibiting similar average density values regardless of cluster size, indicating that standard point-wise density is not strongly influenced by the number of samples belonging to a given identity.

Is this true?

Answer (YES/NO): NO